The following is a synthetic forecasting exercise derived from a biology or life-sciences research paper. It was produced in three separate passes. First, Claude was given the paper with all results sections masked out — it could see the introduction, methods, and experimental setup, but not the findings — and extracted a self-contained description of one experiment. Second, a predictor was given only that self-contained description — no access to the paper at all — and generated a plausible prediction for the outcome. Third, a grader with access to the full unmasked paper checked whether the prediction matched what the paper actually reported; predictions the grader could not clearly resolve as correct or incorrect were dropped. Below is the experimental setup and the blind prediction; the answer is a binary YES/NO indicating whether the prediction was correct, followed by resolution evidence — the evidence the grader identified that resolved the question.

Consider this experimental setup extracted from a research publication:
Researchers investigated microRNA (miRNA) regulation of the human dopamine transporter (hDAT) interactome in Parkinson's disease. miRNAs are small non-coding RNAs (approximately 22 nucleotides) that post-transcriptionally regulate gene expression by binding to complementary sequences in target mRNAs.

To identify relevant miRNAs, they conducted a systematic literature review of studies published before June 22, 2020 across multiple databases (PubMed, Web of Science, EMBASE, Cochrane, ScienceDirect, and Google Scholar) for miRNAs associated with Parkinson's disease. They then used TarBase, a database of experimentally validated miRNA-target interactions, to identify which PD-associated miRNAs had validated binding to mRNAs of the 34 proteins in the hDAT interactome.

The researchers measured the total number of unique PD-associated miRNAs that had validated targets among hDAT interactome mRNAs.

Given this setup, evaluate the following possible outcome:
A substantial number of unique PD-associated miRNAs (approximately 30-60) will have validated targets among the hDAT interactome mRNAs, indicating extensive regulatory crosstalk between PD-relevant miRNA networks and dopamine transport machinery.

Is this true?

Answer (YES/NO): NO